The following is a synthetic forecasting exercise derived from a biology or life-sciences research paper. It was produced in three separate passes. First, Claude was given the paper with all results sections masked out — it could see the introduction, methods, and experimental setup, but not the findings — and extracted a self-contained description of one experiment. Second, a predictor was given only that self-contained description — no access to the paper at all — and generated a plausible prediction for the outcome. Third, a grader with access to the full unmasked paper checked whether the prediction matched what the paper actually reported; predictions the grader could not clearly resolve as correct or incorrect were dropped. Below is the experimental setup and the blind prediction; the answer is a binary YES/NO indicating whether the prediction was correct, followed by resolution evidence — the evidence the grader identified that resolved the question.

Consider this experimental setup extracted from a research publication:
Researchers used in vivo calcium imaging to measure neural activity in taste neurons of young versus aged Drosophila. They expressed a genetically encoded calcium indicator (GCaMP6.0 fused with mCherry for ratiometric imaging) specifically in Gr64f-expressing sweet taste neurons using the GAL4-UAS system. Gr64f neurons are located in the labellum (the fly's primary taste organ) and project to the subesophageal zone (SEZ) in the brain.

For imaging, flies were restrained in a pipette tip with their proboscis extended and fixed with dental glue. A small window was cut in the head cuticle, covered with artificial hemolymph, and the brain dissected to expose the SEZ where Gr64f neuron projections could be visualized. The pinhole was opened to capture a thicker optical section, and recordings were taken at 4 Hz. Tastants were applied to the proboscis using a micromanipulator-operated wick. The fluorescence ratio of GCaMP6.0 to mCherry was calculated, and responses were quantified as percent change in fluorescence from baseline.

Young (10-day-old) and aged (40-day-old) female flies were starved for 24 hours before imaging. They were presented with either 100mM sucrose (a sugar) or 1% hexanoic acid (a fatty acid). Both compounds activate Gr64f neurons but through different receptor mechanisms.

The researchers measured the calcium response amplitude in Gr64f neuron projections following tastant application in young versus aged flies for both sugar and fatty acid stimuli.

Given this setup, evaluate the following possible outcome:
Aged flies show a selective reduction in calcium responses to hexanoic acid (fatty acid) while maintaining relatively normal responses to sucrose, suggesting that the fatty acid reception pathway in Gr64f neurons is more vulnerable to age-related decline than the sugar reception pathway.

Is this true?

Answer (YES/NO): NO